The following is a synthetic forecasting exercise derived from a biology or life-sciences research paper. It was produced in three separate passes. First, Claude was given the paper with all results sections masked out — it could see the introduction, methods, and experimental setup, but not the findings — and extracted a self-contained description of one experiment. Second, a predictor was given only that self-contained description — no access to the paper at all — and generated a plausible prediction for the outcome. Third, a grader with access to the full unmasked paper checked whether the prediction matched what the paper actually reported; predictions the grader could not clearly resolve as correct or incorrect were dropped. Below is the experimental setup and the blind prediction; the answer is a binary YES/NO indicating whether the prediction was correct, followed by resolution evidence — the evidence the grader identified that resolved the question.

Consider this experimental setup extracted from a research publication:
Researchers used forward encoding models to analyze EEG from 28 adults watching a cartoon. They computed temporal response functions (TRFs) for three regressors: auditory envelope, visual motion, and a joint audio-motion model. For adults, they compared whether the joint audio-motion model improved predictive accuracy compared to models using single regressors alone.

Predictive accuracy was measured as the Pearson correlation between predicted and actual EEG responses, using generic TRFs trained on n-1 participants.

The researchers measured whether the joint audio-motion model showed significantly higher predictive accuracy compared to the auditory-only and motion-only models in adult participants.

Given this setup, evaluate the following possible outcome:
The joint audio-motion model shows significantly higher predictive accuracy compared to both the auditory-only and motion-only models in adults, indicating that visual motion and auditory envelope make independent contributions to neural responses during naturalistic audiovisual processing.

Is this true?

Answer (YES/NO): NO